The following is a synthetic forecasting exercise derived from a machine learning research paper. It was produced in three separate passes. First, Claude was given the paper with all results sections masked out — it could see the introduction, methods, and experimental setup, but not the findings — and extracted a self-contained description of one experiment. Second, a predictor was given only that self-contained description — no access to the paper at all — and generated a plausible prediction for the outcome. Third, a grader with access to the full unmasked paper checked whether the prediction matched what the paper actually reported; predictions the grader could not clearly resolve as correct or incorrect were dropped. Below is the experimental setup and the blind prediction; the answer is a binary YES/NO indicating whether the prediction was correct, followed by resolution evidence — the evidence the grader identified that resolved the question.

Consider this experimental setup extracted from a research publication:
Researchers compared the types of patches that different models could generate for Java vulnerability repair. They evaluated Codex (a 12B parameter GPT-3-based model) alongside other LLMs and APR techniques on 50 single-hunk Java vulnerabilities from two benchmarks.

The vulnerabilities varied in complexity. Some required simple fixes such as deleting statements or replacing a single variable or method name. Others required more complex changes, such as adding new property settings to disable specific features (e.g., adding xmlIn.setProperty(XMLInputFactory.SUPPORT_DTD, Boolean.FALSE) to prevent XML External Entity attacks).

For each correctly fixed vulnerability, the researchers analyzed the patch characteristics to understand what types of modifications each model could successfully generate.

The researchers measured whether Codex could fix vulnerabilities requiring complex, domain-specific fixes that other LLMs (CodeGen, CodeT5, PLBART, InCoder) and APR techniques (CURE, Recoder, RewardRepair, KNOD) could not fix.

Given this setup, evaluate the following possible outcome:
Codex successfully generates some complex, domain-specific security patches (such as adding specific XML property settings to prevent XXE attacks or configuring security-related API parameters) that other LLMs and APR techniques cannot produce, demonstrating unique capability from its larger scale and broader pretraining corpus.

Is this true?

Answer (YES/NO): YES